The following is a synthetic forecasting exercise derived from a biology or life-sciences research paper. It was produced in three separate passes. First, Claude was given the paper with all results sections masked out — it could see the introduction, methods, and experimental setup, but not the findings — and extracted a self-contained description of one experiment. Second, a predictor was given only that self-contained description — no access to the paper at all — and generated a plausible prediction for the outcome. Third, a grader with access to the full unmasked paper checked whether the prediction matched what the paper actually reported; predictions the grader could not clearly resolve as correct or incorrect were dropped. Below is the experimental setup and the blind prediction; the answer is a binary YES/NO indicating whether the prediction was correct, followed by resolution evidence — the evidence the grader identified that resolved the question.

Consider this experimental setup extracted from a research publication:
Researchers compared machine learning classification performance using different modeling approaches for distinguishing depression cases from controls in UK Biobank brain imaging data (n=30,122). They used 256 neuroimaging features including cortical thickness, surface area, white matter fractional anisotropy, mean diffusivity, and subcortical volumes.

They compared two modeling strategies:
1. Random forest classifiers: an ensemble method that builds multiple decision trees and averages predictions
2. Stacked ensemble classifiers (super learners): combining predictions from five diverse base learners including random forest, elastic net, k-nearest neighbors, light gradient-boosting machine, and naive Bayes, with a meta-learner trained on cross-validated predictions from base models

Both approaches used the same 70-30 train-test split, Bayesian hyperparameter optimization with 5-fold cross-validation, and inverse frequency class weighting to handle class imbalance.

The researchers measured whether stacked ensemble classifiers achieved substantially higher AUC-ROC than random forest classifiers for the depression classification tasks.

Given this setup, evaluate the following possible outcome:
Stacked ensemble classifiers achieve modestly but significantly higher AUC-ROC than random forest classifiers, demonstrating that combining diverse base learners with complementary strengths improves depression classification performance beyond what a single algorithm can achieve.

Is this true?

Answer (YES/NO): NO